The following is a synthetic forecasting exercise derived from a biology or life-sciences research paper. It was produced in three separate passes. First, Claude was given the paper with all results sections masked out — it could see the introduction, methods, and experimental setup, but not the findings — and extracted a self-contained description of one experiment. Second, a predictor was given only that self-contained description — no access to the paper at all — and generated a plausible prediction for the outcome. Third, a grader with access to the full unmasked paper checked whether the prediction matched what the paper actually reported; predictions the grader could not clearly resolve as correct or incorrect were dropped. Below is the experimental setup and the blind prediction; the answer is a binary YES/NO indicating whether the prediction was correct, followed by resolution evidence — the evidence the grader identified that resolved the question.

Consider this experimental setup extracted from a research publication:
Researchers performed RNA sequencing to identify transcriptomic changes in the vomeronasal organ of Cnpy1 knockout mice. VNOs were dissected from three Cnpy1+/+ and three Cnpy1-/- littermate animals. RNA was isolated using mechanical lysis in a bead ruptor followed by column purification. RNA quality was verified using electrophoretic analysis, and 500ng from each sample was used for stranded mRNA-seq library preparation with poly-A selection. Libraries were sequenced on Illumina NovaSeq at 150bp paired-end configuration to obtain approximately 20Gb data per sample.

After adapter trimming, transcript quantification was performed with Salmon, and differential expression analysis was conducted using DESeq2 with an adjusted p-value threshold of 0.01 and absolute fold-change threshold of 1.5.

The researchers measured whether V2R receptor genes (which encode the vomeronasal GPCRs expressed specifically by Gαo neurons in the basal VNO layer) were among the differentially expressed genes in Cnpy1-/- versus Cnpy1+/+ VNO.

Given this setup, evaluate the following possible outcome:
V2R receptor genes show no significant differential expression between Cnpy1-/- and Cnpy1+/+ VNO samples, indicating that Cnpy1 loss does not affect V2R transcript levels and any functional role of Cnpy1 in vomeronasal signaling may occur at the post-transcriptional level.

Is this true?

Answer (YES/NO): NO